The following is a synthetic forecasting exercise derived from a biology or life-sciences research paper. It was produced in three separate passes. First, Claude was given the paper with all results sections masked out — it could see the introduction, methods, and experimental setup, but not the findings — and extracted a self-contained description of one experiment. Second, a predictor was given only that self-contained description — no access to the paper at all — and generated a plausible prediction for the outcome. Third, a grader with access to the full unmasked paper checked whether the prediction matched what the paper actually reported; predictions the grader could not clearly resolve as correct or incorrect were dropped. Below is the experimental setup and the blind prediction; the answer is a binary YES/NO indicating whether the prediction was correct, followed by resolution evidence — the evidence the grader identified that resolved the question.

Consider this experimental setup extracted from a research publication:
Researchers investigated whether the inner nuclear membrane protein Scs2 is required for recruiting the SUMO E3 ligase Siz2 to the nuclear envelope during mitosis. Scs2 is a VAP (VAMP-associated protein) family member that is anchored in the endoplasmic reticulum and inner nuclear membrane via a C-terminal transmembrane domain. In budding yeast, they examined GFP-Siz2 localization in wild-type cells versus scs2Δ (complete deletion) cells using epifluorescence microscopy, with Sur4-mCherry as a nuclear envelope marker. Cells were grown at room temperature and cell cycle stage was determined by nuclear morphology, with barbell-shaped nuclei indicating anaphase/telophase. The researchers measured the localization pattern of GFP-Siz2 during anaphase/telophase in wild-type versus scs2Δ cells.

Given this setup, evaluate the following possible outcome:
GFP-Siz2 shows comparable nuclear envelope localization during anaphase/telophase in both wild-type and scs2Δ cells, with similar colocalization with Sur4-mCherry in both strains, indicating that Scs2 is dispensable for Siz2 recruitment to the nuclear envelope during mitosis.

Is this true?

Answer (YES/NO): NO